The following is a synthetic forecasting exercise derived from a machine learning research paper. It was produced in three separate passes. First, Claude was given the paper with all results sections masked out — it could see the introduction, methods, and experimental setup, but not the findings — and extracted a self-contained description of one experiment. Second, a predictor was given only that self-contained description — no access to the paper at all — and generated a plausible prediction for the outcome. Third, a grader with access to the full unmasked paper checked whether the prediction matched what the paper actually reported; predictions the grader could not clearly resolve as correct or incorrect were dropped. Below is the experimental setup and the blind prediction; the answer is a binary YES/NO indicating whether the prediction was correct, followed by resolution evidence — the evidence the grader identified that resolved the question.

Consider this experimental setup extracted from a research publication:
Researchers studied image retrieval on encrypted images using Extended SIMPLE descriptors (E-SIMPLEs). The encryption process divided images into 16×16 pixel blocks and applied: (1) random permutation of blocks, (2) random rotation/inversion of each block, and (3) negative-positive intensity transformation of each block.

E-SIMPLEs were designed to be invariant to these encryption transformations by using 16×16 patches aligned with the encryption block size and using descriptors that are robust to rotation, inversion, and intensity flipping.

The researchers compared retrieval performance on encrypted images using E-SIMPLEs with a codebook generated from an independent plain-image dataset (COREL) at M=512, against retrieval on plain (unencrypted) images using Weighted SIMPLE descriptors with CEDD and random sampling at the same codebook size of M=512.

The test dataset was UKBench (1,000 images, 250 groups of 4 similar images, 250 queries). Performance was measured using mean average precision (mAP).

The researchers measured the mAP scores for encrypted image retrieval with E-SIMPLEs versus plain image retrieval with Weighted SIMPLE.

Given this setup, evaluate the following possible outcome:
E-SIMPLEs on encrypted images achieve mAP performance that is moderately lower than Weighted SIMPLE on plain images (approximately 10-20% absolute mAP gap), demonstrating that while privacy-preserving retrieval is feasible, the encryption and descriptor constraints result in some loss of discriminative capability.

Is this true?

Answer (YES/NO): NO